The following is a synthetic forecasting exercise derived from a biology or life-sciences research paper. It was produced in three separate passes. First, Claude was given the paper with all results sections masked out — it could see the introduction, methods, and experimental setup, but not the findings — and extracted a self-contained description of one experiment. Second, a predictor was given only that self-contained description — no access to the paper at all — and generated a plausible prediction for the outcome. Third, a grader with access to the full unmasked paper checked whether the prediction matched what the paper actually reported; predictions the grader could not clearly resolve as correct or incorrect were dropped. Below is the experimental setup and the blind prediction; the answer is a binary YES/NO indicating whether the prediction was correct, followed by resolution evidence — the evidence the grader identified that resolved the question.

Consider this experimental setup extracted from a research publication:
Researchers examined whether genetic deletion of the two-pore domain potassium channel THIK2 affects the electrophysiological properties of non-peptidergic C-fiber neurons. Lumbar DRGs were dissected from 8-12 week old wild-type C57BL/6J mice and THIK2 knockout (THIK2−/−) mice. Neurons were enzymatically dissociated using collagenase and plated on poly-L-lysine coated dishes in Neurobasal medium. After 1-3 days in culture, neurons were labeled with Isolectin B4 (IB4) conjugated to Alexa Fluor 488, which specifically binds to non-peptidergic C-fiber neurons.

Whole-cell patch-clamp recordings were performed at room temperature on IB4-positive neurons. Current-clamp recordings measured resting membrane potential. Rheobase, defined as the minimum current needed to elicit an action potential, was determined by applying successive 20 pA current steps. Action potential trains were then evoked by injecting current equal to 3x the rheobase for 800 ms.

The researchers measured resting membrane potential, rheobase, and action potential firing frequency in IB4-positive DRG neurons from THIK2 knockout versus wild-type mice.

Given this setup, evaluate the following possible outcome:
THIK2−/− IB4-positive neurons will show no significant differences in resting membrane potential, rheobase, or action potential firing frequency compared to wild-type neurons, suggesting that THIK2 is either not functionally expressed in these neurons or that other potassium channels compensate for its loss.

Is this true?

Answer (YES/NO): NO